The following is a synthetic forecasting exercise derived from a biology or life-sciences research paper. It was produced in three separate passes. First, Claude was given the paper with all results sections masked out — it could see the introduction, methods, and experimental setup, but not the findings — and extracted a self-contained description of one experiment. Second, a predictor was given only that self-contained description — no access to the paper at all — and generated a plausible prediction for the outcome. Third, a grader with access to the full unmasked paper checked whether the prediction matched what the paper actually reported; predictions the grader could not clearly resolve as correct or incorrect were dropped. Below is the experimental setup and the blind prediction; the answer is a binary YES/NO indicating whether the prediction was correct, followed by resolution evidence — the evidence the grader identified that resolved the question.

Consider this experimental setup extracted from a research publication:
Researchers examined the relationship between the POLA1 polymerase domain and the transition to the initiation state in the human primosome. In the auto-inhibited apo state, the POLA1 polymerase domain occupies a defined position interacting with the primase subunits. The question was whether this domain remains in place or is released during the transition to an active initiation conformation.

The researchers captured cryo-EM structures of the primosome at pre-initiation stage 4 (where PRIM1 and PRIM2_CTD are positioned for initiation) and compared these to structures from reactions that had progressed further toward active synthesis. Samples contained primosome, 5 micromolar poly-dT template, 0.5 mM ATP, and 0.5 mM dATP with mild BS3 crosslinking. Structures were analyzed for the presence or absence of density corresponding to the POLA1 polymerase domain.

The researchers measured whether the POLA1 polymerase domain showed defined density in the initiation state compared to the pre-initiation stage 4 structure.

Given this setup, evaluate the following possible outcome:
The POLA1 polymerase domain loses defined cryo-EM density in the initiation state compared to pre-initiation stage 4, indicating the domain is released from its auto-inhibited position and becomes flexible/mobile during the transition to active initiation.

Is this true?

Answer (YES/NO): YES